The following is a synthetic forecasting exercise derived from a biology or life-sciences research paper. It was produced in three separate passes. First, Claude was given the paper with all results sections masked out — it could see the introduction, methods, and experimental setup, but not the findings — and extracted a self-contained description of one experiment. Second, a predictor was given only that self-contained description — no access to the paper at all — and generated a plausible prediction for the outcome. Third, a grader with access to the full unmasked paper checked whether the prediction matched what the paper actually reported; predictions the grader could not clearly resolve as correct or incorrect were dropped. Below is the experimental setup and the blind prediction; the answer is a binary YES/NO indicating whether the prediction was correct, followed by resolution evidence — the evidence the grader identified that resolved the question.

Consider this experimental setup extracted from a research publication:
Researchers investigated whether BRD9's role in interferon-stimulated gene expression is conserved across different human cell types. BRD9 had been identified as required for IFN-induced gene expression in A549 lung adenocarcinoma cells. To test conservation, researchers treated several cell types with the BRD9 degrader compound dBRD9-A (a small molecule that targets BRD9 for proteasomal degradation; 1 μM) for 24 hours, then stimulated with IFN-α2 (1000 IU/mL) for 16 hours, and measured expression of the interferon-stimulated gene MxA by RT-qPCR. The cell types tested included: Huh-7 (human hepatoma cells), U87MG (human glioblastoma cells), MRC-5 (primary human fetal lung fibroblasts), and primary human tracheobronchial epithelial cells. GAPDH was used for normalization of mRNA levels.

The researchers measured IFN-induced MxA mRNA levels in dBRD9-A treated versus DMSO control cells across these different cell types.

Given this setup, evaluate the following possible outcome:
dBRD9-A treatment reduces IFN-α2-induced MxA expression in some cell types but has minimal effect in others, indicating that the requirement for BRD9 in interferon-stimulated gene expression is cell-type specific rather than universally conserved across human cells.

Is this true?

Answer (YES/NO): YES